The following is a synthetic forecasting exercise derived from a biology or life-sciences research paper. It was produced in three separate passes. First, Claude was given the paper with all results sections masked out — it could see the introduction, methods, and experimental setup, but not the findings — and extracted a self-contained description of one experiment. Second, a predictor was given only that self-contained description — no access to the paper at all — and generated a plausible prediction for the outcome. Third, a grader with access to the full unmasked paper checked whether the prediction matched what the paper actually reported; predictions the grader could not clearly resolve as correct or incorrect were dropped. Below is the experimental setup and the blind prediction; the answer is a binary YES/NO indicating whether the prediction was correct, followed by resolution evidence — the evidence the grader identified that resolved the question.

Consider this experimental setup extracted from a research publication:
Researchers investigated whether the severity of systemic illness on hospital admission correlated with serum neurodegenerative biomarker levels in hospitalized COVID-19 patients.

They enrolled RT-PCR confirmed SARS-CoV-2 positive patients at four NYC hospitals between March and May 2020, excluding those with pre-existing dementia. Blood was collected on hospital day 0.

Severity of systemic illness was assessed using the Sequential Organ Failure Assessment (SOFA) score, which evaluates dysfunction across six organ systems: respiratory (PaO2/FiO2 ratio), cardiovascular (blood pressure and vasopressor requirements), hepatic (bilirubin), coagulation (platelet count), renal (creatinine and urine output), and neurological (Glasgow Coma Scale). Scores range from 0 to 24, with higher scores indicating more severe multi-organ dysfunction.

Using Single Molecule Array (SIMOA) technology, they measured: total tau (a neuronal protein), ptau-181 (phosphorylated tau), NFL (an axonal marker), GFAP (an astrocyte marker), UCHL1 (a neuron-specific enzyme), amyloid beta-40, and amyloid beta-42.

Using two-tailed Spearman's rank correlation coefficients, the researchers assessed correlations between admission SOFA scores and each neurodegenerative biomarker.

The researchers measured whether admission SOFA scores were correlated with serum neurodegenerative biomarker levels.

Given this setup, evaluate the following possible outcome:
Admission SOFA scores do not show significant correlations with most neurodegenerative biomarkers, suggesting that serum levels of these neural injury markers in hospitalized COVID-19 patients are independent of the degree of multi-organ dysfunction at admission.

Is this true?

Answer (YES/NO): NO